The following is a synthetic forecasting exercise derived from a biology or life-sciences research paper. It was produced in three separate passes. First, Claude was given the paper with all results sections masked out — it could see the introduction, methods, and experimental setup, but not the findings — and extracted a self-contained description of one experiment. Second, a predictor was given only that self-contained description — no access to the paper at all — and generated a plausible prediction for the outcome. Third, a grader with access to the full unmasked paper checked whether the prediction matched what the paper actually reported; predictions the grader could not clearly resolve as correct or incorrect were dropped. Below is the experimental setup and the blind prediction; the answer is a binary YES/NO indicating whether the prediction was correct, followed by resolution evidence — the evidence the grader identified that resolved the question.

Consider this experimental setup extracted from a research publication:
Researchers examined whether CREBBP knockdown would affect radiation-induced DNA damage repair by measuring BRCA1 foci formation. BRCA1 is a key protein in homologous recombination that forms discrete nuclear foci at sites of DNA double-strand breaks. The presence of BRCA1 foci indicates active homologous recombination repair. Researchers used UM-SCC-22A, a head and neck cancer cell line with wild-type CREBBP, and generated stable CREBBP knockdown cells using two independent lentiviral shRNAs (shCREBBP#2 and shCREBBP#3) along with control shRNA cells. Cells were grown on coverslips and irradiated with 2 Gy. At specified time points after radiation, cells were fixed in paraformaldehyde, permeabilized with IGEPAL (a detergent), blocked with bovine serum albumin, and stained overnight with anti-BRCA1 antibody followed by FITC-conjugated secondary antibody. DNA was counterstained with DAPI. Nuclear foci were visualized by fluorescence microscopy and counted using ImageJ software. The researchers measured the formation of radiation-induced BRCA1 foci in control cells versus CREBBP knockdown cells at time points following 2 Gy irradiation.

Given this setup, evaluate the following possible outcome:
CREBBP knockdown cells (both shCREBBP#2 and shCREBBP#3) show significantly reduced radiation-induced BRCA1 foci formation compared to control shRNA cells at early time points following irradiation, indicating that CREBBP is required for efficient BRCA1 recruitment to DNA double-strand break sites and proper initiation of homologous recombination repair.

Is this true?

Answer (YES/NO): YES